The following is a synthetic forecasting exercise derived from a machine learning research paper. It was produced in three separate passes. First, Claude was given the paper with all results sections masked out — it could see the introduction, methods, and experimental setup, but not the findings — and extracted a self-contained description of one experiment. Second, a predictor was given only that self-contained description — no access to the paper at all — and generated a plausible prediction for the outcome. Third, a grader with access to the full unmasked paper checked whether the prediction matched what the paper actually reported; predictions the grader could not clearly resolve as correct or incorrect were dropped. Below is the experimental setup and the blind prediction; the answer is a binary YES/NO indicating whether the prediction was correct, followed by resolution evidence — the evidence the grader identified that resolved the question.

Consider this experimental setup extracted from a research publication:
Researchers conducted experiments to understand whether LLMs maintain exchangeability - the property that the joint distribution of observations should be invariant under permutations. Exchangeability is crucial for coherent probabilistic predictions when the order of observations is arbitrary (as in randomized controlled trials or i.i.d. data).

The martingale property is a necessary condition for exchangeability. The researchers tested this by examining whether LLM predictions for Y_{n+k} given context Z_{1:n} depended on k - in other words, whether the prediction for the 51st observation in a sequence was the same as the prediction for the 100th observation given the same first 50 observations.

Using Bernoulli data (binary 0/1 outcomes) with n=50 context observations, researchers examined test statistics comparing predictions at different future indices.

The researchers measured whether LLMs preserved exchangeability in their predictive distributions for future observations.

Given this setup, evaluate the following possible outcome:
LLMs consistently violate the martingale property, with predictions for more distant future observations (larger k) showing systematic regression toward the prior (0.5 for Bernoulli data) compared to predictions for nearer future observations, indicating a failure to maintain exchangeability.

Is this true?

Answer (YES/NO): NO